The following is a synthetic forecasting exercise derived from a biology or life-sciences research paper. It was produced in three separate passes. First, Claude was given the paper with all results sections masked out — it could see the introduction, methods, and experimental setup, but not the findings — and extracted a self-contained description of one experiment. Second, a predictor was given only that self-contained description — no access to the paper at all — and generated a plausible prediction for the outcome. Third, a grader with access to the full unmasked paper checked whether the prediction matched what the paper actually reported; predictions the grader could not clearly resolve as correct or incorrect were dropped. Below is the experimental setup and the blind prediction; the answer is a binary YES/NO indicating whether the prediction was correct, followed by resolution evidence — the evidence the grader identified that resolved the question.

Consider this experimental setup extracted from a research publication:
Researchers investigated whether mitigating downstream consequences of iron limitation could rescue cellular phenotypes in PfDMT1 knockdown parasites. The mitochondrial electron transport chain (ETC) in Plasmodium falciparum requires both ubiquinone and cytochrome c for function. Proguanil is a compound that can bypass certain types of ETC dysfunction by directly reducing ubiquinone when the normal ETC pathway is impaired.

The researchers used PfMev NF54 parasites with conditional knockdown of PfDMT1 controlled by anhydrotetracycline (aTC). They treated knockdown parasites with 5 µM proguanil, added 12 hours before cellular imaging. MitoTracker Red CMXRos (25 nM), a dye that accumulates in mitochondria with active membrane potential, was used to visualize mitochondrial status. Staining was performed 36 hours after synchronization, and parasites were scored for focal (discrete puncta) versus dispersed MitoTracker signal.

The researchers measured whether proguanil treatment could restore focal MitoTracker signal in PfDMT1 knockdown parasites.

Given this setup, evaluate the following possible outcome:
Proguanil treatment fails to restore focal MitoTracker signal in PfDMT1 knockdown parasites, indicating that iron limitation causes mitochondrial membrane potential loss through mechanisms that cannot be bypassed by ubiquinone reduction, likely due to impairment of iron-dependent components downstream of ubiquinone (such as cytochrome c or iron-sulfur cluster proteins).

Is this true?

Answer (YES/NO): NO